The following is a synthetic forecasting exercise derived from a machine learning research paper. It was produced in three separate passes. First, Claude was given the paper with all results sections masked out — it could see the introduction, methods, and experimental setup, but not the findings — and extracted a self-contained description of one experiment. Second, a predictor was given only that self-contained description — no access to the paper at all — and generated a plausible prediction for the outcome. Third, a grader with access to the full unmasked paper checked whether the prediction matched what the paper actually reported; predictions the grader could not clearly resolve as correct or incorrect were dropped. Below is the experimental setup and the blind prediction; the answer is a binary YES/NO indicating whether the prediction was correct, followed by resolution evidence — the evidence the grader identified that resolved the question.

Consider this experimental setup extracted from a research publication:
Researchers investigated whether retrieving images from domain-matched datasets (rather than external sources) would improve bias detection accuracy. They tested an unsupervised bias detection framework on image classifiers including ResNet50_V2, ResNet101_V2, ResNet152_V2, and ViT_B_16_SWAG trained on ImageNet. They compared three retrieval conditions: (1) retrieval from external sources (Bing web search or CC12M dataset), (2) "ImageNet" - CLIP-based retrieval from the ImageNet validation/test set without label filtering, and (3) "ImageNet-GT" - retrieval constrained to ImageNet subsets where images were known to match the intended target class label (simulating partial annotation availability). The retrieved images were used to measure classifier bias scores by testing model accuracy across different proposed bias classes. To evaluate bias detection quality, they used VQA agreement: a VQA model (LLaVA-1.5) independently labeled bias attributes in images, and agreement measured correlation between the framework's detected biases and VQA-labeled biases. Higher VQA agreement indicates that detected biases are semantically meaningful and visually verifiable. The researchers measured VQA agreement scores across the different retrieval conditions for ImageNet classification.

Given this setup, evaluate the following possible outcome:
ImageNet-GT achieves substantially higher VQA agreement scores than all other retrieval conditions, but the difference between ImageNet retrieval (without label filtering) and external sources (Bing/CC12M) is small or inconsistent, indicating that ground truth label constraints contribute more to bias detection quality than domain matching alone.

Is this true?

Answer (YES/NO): YES